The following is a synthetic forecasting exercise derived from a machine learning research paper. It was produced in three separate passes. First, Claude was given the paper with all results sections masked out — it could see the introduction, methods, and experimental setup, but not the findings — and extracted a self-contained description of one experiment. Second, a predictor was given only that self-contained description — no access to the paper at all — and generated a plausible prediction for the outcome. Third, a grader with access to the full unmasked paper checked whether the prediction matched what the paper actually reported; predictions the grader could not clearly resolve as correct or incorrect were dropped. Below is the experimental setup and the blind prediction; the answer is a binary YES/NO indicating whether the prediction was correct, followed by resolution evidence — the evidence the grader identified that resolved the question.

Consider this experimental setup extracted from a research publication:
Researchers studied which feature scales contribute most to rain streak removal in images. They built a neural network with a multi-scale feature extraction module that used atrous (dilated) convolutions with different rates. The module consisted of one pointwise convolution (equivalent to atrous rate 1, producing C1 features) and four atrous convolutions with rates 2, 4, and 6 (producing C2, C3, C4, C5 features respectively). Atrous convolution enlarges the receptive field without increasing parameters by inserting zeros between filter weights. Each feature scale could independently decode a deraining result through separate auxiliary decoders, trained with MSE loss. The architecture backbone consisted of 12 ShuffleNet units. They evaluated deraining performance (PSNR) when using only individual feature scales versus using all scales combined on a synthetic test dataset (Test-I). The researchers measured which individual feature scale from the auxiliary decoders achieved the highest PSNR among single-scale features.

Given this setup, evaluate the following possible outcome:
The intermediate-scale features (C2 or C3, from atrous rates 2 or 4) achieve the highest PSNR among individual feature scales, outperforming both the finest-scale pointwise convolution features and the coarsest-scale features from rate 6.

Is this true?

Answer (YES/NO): NO